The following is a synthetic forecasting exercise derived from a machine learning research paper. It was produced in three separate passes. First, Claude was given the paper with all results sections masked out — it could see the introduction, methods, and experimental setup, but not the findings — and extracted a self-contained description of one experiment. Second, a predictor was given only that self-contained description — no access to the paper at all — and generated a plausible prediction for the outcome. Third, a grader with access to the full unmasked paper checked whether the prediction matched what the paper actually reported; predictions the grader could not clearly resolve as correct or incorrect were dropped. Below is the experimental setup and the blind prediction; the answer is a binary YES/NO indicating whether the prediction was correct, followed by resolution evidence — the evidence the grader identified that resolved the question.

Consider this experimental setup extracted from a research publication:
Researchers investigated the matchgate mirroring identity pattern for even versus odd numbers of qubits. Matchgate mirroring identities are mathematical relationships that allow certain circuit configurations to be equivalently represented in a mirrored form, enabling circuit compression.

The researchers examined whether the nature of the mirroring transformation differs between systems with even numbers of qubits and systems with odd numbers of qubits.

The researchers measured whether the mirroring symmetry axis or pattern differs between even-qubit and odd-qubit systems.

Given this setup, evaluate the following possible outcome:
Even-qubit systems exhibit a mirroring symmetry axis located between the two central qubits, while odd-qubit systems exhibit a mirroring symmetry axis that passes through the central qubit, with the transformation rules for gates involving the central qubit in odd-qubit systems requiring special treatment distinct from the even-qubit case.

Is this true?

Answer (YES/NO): NO